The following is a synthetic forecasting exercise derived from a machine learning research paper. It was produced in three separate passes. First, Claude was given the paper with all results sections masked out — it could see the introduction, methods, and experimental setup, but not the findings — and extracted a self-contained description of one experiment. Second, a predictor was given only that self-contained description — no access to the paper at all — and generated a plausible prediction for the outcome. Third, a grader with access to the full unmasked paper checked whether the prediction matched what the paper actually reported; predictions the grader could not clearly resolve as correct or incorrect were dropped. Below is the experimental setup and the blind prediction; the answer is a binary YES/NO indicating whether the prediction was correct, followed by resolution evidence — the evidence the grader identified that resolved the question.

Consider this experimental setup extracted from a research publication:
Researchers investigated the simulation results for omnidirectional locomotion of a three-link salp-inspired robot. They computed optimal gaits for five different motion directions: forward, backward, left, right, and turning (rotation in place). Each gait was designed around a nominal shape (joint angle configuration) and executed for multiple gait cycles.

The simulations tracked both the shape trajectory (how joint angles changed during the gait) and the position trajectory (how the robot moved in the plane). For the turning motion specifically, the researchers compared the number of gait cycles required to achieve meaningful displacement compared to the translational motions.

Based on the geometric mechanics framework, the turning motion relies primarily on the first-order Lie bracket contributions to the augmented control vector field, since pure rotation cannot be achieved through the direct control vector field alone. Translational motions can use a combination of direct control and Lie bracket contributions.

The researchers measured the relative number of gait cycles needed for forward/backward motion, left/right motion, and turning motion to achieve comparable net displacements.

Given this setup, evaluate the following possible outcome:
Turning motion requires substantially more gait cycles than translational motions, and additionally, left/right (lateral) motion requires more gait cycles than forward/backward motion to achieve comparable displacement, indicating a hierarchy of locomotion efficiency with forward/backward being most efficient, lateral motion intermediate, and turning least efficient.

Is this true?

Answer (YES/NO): NO